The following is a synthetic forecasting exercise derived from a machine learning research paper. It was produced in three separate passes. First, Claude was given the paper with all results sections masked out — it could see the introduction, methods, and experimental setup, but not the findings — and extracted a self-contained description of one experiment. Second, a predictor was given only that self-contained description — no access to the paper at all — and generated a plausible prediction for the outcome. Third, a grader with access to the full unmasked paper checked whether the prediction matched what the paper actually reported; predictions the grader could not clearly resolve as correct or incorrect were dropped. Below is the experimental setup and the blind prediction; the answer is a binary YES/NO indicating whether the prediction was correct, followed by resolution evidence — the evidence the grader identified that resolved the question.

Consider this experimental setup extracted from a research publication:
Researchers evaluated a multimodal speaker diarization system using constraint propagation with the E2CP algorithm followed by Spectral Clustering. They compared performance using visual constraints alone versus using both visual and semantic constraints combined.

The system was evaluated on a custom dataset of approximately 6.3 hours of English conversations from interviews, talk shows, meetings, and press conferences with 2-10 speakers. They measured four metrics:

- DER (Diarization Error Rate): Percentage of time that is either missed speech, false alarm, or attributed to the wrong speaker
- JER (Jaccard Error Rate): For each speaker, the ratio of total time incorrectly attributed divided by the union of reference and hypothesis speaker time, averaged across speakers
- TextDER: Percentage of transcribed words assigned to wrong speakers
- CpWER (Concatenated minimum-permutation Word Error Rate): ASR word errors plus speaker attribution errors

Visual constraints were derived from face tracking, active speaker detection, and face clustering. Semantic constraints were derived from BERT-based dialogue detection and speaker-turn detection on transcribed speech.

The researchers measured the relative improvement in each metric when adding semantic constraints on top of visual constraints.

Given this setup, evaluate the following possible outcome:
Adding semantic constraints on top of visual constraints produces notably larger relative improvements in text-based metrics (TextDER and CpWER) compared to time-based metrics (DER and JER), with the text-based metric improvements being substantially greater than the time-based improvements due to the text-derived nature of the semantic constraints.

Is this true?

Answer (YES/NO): NO